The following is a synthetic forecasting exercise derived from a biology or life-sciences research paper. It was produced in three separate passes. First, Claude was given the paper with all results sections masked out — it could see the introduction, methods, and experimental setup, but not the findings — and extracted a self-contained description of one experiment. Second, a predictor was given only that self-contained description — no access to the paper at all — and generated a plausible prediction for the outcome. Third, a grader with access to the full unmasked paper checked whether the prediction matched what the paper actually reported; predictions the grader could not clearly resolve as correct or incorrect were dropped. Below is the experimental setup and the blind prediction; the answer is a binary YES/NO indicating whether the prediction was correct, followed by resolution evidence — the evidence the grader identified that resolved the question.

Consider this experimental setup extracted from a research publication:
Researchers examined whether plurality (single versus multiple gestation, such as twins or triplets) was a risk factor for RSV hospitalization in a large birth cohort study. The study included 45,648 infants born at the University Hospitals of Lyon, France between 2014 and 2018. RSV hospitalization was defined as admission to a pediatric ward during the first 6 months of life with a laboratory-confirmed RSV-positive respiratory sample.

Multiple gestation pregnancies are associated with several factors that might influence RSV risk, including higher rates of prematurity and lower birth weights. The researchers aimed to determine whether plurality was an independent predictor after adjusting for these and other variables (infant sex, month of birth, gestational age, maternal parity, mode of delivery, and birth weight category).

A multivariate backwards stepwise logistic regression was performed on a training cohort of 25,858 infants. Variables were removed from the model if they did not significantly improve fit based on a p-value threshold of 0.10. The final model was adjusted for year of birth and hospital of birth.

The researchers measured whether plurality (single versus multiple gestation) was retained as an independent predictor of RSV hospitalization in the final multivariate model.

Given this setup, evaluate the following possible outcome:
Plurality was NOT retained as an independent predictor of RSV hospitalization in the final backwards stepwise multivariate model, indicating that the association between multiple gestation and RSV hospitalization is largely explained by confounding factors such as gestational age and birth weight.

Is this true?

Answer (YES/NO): YES